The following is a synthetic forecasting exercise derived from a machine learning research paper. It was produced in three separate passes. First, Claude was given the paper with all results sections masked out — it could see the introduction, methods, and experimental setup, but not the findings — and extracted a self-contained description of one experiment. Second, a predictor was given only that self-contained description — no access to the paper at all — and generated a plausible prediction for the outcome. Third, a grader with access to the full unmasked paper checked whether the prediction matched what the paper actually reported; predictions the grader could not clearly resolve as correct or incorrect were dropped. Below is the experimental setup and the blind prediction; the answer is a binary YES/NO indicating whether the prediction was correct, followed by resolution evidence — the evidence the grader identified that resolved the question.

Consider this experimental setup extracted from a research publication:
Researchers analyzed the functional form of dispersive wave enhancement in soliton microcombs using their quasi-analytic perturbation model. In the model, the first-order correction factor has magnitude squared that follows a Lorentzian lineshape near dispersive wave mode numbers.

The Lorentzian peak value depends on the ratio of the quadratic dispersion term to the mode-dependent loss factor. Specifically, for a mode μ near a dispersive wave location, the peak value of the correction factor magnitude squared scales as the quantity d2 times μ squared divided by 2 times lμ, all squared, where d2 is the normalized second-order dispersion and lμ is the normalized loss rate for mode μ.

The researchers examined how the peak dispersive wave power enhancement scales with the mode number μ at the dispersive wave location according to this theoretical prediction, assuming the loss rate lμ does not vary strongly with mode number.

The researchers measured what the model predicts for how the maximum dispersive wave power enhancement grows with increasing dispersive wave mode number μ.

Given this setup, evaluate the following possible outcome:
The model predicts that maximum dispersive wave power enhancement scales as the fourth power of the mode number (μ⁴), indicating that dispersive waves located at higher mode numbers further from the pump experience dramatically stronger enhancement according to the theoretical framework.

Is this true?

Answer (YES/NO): YES